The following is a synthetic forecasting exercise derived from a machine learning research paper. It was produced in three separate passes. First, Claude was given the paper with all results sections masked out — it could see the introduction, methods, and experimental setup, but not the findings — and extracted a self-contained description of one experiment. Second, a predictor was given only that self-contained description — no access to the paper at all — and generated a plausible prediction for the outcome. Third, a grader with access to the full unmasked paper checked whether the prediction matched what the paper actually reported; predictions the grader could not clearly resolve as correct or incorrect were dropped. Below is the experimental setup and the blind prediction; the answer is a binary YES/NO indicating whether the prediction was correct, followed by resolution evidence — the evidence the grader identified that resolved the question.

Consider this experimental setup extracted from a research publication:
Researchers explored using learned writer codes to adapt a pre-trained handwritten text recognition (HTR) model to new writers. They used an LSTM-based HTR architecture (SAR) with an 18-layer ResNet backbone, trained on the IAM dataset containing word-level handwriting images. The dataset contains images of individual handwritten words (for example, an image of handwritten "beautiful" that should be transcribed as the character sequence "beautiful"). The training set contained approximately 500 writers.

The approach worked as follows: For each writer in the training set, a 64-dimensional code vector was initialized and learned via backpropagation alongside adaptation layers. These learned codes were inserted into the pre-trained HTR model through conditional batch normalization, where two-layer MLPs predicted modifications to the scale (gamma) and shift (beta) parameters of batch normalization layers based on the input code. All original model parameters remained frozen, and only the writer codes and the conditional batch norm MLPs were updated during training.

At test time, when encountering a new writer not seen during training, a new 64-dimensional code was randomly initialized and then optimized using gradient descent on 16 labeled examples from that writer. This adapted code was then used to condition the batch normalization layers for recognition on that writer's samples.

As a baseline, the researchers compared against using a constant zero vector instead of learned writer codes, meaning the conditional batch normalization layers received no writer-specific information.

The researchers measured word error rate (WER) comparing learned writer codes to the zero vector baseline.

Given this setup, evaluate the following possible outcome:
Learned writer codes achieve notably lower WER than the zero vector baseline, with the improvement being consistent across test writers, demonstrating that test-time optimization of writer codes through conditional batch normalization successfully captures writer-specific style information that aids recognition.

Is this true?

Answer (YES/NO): NO